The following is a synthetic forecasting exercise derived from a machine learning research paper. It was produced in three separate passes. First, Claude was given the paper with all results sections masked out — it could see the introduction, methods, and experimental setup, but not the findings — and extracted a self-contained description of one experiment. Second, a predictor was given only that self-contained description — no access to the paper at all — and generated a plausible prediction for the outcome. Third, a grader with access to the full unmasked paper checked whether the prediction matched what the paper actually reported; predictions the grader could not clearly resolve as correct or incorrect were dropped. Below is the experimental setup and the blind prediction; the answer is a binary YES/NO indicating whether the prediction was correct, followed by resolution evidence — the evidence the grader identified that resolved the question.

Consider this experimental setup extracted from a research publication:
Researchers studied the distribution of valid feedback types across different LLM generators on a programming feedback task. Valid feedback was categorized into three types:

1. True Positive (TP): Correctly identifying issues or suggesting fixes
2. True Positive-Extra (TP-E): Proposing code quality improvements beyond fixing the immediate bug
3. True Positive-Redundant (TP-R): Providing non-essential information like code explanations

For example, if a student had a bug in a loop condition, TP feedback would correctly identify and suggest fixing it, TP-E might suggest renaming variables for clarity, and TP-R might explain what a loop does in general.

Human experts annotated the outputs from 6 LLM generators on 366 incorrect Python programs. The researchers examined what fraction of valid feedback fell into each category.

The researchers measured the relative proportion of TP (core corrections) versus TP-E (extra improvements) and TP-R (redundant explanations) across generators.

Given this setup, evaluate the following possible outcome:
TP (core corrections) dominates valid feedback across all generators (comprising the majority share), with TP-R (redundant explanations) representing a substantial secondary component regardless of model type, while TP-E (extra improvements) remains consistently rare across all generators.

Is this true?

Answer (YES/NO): NO